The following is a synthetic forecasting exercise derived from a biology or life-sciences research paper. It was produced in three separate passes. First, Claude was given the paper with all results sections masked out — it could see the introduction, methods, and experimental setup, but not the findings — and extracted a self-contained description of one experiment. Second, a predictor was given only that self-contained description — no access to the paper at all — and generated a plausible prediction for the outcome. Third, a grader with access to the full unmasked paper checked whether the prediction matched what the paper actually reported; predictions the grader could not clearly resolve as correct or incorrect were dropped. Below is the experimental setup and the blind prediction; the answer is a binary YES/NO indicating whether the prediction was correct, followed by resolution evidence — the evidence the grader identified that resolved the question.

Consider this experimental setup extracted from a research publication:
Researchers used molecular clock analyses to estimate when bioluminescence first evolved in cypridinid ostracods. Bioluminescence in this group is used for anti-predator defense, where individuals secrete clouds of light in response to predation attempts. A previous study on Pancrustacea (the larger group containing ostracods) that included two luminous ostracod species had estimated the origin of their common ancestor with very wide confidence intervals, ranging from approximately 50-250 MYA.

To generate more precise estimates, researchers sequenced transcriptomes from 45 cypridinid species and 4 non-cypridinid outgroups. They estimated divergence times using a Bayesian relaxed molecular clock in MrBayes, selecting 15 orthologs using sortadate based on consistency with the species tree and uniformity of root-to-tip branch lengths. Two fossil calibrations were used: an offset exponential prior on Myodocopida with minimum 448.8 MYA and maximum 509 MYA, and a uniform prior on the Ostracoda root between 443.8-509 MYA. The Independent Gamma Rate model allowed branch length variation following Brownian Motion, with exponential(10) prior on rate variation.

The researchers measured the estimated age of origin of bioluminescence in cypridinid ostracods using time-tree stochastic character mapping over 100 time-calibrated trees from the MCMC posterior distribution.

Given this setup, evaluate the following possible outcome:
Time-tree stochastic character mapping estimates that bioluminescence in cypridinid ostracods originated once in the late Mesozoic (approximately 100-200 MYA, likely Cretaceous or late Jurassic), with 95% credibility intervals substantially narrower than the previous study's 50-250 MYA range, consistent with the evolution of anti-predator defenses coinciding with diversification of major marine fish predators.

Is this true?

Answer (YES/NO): NO